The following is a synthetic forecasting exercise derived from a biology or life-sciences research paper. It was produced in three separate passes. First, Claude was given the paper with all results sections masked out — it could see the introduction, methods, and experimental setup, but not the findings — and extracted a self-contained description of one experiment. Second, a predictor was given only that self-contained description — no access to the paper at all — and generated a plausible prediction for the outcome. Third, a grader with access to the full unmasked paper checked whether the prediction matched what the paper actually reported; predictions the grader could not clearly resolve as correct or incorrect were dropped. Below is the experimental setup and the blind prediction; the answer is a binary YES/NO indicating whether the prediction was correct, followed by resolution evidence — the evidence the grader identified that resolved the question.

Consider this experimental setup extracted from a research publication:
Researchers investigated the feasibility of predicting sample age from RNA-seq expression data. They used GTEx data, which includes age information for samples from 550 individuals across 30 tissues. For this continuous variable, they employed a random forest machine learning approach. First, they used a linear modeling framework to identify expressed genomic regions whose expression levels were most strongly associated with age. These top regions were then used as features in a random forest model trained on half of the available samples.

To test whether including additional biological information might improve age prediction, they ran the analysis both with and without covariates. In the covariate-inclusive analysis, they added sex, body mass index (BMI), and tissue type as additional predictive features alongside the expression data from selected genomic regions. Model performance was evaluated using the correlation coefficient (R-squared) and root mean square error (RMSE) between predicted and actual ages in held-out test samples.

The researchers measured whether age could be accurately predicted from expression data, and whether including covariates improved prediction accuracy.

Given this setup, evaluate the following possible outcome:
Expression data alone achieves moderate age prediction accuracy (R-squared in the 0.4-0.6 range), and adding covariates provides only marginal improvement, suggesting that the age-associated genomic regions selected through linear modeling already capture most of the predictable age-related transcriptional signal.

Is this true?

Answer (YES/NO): NO